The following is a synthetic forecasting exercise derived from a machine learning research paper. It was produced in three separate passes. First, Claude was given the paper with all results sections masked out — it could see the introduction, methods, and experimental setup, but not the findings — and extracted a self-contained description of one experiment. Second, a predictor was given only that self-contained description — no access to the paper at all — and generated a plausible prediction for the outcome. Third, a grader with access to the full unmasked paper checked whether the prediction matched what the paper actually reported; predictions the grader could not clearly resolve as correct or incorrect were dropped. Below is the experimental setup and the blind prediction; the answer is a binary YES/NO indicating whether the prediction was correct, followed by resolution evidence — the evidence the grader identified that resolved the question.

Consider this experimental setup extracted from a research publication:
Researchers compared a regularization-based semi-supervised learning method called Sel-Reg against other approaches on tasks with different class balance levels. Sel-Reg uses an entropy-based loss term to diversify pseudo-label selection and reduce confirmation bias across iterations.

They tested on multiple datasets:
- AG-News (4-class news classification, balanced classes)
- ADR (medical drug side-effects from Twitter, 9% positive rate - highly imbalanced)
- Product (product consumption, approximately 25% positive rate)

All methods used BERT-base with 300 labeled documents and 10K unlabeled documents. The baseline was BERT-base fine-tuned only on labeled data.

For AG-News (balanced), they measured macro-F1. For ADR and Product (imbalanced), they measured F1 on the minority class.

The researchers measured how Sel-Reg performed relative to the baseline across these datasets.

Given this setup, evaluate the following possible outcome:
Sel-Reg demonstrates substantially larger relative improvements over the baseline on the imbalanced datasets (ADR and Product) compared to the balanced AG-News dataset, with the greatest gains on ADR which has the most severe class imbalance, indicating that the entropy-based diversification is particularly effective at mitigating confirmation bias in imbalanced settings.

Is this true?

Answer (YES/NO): NO